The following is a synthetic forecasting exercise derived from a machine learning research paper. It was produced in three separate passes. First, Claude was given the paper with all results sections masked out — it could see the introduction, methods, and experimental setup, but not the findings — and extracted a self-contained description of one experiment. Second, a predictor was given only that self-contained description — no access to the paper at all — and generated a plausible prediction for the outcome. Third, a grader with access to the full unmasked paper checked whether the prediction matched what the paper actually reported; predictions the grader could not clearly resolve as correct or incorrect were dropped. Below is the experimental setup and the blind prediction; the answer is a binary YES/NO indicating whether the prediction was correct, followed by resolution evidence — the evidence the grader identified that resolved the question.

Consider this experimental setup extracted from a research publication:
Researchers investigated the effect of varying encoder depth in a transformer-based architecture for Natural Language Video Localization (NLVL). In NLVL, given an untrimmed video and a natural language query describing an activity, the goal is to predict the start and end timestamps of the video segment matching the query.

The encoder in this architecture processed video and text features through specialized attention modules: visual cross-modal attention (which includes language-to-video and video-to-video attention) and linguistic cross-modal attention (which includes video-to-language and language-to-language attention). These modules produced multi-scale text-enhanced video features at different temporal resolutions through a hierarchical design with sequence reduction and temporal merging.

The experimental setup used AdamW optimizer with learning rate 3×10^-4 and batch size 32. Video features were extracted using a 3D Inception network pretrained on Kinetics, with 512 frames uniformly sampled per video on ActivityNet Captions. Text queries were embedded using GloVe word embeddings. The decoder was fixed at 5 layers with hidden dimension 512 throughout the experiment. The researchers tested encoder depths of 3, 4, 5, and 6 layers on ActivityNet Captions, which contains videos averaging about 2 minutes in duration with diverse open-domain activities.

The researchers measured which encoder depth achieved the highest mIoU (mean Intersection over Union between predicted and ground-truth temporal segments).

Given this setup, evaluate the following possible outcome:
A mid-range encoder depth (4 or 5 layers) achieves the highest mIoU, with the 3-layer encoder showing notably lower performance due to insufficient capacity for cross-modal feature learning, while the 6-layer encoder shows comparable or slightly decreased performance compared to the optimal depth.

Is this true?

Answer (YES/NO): NO